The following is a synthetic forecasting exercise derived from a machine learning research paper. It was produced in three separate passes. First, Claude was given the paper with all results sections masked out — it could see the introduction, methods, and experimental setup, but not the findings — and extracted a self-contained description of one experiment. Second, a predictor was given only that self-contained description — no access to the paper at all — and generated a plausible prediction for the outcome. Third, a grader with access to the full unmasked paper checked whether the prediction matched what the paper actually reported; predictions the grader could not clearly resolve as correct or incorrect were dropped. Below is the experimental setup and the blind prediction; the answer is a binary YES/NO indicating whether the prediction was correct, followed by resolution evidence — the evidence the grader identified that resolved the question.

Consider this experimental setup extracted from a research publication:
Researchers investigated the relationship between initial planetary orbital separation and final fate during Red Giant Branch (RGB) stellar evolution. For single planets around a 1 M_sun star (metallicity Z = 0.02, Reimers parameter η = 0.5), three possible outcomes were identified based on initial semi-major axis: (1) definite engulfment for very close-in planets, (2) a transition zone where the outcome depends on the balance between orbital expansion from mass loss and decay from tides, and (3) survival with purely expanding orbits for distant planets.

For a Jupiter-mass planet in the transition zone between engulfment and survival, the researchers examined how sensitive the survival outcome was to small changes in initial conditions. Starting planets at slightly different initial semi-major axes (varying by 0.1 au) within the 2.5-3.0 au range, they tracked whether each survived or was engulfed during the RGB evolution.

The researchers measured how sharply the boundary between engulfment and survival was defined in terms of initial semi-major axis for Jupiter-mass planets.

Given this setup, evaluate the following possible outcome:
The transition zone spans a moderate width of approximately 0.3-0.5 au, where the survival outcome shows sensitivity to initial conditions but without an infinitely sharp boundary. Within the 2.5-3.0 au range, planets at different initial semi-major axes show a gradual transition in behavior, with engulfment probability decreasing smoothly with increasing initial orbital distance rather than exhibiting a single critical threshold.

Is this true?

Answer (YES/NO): NO